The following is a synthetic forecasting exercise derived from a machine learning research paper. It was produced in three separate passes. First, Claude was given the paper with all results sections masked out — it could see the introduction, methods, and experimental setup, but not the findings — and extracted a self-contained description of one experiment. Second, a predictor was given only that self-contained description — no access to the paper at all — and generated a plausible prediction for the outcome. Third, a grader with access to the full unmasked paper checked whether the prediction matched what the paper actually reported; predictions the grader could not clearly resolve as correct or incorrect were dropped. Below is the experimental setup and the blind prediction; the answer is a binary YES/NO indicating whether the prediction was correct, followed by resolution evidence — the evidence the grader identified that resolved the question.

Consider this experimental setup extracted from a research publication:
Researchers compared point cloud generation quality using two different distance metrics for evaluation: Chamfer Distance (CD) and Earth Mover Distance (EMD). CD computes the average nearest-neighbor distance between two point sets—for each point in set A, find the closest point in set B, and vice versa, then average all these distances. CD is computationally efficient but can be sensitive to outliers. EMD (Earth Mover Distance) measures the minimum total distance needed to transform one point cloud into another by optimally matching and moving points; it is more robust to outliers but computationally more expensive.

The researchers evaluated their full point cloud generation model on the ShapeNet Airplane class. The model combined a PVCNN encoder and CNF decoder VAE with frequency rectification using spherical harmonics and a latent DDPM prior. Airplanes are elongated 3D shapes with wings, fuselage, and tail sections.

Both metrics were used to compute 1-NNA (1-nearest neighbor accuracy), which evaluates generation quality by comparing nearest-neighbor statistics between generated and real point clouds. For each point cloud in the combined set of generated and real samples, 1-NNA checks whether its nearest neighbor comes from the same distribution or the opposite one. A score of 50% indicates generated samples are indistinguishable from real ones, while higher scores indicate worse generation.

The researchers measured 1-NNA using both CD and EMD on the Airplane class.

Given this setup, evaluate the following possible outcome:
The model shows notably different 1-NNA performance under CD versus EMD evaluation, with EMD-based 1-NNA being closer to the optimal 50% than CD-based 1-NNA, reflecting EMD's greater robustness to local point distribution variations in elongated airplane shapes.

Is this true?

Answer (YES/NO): NO